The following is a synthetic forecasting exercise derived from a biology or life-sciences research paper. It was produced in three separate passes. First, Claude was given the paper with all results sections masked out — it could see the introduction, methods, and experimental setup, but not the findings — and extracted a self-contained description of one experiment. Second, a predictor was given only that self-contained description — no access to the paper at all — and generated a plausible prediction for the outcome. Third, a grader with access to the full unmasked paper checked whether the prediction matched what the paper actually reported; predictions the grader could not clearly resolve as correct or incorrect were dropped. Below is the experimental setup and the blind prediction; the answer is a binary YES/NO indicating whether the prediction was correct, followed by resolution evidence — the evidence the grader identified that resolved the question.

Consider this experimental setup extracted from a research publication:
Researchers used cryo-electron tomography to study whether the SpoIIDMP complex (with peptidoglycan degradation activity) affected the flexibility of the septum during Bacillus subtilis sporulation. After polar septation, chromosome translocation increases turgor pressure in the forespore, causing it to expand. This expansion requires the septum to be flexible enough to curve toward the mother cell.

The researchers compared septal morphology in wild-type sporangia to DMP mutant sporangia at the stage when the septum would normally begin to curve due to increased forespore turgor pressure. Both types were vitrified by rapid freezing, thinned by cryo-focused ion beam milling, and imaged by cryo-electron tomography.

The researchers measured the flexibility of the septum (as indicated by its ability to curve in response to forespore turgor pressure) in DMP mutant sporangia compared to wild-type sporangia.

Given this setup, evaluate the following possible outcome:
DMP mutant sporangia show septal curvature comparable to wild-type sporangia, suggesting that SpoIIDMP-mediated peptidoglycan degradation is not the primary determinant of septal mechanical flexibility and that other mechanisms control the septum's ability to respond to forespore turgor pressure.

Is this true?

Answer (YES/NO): NO